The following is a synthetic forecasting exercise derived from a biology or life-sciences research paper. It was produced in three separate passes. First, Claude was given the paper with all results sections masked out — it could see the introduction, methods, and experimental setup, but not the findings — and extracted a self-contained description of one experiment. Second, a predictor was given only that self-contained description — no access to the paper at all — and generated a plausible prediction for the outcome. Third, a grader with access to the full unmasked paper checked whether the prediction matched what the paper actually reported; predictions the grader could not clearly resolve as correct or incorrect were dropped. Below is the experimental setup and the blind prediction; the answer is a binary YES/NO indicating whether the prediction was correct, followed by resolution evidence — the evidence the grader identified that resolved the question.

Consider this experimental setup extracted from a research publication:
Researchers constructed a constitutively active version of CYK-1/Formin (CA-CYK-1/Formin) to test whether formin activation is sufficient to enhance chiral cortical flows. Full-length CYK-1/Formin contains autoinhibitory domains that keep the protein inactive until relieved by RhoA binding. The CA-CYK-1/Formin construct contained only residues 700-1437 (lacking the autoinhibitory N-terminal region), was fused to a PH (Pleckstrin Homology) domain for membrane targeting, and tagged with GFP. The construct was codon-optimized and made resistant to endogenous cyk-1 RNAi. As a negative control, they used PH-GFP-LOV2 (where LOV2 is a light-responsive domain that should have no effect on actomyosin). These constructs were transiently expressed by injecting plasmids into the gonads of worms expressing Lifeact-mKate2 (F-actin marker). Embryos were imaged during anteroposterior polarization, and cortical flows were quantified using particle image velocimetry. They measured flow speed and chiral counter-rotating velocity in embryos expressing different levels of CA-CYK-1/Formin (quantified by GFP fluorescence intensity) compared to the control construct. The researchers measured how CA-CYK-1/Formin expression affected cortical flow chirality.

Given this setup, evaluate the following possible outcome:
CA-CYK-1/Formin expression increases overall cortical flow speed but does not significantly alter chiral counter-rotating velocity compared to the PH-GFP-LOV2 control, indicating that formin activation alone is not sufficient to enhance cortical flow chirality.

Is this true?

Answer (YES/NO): NO